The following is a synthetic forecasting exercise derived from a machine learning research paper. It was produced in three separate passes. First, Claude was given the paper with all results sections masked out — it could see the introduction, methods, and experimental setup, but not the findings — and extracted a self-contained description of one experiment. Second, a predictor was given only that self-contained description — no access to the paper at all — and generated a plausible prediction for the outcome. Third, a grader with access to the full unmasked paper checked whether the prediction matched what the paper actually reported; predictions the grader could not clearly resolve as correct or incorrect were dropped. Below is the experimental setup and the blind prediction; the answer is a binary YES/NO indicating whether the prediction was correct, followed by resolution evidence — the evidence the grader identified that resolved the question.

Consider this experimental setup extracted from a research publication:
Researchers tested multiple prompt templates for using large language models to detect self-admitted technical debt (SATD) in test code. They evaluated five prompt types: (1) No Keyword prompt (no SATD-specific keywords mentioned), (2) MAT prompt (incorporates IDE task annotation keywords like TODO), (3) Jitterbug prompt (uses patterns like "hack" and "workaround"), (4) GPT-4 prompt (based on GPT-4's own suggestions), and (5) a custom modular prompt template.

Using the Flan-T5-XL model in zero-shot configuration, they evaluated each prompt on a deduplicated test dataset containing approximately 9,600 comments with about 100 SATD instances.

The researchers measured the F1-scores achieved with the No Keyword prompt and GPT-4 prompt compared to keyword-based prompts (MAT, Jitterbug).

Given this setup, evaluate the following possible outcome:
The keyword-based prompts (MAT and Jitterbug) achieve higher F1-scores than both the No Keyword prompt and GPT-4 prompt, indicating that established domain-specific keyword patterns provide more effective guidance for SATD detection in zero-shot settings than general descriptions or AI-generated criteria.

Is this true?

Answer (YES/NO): YES